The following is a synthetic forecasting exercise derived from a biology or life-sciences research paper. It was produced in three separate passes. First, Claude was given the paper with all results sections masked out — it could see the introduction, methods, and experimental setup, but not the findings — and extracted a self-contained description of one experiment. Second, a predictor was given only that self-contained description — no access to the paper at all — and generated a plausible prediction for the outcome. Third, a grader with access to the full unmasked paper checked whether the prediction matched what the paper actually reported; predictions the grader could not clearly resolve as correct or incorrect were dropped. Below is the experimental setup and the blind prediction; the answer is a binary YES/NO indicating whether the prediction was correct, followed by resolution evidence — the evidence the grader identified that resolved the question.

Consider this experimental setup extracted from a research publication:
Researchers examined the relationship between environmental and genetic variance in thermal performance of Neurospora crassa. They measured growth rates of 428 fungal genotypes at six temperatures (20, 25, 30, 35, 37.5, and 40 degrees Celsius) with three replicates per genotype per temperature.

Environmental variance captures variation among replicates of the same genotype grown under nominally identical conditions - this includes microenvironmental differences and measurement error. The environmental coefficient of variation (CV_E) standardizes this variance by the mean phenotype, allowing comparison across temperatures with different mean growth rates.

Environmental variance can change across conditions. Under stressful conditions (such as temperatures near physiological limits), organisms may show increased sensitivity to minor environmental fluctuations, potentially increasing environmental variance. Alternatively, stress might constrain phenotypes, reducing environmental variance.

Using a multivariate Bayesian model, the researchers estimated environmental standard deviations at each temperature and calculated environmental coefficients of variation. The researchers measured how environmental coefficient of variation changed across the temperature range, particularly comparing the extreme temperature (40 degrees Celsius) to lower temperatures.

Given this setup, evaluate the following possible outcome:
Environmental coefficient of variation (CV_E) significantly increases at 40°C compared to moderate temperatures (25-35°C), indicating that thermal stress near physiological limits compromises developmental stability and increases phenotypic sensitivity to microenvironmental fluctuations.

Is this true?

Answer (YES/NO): YES